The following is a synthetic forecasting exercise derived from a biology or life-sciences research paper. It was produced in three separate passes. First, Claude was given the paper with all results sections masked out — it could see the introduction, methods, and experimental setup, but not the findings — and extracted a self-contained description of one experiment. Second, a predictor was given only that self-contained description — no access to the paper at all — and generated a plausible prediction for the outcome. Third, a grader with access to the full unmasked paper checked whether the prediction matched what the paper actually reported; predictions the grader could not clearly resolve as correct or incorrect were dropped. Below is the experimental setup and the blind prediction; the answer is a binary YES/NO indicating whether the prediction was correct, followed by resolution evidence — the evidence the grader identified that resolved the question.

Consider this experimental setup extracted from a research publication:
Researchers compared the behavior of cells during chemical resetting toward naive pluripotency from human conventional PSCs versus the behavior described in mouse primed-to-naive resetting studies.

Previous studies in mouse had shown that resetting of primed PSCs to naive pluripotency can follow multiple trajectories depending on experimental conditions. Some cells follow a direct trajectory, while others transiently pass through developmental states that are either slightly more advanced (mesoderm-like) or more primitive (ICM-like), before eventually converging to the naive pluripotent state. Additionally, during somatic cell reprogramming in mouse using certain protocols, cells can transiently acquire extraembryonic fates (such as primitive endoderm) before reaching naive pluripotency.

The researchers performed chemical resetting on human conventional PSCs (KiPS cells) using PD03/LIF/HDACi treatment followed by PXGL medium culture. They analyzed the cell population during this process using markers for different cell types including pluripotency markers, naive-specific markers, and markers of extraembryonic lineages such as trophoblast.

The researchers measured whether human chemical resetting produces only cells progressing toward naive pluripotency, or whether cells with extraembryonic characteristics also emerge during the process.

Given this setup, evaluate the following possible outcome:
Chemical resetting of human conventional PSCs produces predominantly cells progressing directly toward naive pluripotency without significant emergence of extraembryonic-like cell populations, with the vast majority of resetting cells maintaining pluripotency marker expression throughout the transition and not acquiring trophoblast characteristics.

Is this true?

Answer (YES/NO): NO